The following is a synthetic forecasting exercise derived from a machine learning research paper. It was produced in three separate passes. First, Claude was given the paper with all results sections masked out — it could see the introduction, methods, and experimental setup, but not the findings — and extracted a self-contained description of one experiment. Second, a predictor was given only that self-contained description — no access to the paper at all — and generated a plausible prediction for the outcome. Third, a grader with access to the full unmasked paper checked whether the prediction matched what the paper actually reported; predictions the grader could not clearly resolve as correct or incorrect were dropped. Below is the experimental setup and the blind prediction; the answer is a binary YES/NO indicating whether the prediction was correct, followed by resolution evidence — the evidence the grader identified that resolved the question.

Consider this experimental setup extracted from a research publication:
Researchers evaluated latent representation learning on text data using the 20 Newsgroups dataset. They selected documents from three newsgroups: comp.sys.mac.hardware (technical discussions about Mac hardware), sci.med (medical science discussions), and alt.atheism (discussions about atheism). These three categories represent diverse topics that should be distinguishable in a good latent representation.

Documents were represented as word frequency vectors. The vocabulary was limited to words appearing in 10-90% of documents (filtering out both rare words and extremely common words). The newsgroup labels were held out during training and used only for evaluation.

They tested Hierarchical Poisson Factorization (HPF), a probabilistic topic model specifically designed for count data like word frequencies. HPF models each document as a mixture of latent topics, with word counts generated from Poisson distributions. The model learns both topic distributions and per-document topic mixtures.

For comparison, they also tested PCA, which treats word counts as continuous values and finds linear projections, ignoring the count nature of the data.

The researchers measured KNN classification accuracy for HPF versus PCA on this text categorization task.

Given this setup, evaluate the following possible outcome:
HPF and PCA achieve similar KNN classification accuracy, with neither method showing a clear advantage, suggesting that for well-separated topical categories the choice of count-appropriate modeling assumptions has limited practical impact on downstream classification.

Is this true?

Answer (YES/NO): YES